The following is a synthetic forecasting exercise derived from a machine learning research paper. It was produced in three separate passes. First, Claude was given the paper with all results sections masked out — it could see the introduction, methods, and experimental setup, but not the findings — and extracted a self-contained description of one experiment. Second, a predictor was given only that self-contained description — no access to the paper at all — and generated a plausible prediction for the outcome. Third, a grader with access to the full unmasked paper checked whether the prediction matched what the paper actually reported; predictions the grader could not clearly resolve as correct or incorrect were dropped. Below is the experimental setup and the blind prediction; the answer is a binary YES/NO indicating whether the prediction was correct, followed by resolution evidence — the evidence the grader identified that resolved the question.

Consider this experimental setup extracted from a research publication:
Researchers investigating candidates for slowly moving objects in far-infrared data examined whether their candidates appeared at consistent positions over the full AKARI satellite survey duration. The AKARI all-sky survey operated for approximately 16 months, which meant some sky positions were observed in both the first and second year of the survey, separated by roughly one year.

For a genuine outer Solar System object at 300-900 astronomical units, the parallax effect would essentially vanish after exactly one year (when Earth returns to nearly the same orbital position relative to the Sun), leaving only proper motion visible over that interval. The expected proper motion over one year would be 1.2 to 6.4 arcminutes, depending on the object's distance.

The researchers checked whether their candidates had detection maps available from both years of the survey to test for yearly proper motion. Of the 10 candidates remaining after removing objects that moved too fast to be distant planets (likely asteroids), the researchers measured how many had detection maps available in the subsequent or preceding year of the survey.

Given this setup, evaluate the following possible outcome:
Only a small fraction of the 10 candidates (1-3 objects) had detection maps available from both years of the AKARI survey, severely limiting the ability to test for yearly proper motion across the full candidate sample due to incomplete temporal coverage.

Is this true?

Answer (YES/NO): NO